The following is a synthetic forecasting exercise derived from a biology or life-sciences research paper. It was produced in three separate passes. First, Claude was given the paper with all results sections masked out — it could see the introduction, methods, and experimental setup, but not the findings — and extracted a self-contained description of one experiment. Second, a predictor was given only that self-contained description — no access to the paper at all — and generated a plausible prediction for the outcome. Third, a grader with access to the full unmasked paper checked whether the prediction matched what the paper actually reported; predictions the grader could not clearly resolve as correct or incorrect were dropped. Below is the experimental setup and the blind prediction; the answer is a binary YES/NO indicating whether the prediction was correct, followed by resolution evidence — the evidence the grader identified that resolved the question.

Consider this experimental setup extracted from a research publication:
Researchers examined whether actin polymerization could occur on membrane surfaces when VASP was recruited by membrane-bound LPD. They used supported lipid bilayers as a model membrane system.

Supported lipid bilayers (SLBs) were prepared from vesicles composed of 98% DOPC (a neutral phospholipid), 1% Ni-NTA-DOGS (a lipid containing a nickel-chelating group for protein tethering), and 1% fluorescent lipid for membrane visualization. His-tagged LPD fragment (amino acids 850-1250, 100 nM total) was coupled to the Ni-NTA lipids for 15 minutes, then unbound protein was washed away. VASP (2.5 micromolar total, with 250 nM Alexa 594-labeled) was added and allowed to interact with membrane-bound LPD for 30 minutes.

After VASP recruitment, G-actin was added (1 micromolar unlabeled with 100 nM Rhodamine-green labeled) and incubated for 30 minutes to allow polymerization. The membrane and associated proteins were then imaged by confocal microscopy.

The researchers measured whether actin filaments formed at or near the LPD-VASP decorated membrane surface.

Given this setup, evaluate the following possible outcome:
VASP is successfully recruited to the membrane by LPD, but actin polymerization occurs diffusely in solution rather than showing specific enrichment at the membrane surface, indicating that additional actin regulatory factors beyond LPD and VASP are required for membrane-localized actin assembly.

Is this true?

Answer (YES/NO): NO